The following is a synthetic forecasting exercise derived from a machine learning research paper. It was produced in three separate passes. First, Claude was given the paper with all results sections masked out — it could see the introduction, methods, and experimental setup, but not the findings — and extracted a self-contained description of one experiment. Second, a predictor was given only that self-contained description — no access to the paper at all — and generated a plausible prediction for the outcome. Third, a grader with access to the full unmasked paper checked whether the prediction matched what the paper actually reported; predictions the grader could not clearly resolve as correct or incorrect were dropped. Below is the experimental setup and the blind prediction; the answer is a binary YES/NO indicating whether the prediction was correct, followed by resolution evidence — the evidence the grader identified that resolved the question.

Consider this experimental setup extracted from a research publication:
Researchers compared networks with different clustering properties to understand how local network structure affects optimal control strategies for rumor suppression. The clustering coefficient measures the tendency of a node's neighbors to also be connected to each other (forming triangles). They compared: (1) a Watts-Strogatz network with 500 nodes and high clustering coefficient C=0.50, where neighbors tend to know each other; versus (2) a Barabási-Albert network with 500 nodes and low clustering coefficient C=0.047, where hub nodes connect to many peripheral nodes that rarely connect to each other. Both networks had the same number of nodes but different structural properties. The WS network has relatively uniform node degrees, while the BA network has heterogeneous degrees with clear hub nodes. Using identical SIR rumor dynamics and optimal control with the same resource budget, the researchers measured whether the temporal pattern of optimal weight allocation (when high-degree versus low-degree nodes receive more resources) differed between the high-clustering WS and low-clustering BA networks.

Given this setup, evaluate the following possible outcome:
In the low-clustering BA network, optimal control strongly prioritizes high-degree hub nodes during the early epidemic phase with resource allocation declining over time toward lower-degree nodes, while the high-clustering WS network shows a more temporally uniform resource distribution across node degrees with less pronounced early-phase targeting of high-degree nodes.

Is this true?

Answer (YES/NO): NO